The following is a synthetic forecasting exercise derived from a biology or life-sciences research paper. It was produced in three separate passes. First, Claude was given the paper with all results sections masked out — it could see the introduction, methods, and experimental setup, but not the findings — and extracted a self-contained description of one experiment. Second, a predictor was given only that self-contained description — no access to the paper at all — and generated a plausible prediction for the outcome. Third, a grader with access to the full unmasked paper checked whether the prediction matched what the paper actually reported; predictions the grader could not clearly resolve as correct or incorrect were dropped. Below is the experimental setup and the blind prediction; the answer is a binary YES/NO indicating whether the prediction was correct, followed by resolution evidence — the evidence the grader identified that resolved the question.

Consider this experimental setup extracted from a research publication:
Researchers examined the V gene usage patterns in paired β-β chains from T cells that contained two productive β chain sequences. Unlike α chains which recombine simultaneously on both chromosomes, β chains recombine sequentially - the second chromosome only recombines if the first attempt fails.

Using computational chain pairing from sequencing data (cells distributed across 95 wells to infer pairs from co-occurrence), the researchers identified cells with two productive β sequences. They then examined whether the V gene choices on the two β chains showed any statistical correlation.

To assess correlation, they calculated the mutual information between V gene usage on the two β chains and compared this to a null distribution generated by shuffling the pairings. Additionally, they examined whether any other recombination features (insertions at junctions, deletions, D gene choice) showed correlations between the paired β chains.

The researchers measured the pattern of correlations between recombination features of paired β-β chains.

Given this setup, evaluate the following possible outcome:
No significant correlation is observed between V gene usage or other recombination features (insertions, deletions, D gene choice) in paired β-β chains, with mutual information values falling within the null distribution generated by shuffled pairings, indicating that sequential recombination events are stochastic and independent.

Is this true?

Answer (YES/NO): NO